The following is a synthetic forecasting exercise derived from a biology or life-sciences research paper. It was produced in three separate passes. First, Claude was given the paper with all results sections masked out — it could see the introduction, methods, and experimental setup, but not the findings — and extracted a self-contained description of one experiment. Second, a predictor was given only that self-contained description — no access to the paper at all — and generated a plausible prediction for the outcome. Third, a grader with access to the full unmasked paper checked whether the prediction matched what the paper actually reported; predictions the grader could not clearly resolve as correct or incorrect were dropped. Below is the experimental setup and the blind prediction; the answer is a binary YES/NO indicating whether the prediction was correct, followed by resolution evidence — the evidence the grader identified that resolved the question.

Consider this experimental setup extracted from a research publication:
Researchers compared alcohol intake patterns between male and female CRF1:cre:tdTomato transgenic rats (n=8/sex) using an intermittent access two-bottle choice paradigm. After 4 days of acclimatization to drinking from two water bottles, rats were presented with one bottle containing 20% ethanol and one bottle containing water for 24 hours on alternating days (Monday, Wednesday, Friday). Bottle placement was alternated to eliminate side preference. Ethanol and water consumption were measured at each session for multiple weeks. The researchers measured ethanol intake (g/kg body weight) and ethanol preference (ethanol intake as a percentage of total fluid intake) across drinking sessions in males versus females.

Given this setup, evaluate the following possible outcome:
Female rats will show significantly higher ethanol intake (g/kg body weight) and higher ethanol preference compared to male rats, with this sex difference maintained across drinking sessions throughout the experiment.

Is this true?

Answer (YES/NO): NO